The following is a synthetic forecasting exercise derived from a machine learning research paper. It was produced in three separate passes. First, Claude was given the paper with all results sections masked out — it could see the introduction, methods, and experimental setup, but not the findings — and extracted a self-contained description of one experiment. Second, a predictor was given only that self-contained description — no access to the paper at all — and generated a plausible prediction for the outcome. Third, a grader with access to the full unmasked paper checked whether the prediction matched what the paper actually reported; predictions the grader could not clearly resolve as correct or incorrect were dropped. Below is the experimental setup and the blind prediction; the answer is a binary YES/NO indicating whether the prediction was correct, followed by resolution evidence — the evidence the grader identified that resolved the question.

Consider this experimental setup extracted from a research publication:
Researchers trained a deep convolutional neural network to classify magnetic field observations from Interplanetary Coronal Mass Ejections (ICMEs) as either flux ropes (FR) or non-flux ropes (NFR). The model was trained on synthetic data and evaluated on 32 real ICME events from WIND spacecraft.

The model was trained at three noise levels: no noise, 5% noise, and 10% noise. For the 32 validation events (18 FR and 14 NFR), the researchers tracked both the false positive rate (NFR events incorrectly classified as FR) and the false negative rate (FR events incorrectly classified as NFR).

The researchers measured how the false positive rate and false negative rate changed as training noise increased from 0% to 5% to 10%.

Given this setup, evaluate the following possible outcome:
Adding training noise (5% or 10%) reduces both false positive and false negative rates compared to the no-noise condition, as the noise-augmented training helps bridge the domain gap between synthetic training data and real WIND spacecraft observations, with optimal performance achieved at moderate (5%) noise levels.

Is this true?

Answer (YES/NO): NO